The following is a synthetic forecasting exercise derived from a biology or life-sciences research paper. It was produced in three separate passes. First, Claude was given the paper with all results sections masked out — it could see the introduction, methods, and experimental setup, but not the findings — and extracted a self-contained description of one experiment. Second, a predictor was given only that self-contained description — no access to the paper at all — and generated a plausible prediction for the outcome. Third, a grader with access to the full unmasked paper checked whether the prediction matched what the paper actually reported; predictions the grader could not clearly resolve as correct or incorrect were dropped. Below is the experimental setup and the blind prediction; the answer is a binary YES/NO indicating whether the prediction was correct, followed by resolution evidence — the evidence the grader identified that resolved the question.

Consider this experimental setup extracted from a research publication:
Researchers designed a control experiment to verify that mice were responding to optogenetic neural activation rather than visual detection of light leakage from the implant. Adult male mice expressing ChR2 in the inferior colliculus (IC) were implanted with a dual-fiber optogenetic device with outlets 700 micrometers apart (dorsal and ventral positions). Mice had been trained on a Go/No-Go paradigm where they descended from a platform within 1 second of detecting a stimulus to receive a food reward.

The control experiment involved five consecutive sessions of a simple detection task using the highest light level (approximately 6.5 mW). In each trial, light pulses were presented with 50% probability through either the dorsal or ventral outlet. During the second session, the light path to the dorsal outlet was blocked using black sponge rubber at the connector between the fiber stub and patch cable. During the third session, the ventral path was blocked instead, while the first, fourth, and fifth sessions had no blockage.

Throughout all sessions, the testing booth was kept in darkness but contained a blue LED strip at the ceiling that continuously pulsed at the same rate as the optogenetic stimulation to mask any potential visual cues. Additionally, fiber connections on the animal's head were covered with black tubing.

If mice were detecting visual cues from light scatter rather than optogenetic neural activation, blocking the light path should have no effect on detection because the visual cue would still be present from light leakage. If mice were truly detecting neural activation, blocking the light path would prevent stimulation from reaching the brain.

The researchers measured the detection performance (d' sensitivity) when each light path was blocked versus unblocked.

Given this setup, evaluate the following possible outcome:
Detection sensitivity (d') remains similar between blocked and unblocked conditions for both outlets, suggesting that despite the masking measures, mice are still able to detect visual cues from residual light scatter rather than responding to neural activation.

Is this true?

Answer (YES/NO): NO